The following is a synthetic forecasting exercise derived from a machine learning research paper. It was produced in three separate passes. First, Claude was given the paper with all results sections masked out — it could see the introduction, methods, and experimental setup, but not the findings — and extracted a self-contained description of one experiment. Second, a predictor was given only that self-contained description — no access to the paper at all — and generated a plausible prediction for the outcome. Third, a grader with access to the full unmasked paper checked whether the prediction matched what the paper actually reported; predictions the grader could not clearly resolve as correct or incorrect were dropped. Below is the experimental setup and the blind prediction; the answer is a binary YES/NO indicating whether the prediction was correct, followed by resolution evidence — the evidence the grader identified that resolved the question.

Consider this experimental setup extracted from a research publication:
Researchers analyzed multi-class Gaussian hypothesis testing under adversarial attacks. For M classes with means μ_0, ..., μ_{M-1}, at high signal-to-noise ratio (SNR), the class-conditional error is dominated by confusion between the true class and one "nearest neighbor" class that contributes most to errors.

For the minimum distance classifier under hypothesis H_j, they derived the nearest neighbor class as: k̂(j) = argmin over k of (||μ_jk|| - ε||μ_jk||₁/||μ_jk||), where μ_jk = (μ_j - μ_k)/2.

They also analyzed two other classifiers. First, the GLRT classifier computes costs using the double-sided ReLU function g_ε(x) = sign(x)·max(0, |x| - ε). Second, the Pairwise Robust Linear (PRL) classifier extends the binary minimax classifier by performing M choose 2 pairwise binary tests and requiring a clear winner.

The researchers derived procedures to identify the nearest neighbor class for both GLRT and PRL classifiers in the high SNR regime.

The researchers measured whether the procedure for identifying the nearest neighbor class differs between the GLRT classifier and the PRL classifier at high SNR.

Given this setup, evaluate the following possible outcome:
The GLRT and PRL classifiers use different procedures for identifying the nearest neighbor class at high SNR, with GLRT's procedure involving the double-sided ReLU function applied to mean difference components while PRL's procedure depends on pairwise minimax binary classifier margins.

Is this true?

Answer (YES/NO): NO